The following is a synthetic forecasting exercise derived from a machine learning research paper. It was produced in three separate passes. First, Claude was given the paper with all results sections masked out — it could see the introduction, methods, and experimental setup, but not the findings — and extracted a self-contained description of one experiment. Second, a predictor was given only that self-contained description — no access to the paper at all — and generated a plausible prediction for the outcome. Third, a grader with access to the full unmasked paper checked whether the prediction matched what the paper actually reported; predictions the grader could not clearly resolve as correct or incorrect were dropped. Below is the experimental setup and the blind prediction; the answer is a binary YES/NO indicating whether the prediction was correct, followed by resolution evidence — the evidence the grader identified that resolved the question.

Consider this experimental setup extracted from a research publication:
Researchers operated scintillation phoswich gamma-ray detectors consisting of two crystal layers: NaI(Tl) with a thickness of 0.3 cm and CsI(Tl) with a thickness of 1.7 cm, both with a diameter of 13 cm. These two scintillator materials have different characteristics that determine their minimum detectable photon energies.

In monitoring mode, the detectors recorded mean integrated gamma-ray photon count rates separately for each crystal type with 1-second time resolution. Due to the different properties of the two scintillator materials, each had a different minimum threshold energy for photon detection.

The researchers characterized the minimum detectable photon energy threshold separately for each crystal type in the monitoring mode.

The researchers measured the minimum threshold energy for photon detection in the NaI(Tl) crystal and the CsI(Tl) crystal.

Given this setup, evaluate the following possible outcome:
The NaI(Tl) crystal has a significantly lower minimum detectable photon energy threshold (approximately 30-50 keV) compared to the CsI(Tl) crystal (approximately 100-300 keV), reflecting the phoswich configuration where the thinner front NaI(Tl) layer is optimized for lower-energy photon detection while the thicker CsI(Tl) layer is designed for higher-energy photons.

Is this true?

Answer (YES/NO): NO